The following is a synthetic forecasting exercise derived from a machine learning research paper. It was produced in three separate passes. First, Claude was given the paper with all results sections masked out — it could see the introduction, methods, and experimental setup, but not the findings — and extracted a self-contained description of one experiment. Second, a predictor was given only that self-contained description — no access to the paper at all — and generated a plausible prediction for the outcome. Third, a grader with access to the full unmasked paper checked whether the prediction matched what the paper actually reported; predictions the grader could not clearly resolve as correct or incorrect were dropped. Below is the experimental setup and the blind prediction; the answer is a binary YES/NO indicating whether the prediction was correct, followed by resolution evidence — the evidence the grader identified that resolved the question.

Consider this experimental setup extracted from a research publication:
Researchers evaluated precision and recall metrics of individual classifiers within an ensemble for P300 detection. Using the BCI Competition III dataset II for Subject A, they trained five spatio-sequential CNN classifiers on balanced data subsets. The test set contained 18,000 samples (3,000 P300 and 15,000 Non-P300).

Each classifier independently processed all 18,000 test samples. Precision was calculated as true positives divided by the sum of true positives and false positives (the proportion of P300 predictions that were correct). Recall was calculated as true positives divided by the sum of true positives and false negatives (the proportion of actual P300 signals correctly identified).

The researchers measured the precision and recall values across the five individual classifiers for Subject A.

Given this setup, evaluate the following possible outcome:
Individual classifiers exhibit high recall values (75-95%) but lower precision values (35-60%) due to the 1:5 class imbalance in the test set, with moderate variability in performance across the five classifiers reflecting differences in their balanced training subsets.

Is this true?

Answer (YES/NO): NO